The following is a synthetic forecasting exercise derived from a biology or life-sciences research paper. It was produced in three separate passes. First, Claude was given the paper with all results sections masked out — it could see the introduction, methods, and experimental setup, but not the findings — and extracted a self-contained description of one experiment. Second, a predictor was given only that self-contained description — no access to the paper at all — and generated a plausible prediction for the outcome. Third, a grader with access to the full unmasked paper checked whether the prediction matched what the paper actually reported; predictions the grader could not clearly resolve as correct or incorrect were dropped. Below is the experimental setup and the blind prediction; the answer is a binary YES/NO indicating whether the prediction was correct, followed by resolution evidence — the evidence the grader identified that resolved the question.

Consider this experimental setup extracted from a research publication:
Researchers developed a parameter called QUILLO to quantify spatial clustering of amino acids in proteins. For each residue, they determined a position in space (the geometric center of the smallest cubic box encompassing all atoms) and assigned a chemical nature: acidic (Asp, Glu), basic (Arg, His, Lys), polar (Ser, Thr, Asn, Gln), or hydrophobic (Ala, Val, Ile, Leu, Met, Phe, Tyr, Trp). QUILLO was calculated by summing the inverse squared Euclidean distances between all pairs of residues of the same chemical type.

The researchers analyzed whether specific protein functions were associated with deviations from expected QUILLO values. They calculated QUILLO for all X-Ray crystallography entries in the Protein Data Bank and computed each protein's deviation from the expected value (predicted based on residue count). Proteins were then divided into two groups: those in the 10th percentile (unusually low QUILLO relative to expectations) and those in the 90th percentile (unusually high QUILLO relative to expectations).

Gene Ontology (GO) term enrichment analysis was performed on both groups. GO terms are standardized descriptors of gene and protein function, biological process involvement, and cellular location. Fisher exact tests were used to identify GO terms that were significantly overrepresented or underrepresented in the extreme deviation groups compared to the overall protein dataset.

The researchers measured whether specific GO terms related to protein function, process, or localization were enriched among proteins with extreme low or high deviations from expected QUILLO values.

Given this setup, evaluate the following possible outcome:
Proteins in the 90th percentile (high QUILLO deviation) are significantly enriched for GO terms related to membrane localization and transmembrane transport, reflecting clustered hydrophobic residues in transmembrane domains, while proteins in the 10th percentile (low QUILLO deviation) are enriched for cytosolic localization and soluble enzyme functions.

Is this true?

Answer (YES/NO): NO